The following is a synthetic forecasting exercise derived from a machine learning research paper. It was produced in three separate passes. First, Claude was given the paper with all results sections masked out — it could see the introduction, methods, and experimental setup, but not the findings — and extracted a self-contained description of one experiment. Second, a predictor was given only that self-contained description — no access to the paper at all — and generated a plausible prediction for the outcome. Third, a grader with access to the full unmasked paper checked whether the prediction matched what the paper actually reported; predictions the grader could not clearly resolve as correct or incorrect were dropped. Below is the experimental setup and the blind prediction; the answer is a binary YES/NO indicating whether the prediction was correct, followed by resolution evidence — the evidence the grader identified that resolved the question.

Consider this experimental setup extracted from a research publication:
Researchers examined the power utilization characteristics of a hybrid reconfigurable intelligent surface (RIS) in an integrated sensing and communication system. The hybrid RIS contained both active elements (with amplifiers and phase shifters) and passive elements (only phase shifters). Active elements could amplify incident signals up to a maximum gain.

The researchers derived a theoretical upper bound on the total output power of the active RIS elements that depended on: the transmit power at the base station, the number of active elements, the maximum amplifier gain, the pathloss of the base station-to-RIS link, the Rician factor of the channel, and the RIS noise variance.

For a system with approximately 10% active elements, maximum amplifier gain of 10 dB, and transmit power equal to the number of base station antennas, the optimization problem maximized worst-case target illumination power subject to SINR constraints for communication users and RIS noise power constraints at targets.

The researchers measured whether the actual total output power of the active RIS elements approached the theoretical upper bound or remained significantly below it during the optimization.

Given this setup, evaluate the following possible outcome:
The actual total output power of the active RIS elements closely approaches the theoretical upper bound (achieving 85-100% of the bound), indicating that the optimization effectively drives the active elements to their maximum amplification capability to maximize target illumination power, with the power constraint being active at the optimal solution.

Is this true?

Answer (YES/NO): NO